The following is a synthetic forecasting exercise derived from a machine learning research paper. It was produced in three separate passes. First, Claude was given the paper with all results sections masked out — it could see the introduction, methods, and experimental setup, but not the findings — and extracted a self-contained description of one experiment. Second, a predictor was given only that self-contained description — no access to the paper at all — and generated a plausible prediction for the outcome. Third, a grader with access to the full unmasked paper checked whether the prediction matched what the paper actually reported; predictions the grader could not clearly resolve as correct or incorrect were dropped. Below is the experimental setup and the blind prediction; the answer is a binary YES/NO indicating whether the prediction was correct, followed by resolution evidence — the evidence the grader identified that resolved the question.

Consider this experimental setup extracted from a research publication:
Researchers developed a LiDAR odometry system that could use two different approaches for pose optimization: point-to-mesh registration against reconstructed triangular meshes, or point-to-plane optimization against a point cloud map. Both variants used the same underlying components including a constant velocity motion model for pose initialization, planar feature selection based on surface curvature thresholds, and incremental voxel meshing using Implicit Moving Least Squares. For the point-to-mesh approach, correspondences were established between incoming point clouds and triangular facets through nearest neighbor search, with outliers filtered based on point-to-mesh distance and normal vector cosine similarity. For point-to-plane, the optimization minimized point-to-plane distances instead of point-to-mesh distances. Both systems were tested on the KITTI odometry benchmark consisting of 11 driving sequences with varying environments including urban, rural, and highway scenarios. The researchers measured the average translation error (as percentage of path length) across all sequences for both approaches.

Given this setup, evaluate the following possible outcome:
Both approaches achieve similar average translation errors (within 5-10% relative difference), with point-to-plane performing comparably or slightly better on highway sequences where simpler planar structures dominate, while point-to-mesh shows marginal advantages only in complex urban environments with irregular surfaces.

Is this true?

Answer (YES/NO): NO